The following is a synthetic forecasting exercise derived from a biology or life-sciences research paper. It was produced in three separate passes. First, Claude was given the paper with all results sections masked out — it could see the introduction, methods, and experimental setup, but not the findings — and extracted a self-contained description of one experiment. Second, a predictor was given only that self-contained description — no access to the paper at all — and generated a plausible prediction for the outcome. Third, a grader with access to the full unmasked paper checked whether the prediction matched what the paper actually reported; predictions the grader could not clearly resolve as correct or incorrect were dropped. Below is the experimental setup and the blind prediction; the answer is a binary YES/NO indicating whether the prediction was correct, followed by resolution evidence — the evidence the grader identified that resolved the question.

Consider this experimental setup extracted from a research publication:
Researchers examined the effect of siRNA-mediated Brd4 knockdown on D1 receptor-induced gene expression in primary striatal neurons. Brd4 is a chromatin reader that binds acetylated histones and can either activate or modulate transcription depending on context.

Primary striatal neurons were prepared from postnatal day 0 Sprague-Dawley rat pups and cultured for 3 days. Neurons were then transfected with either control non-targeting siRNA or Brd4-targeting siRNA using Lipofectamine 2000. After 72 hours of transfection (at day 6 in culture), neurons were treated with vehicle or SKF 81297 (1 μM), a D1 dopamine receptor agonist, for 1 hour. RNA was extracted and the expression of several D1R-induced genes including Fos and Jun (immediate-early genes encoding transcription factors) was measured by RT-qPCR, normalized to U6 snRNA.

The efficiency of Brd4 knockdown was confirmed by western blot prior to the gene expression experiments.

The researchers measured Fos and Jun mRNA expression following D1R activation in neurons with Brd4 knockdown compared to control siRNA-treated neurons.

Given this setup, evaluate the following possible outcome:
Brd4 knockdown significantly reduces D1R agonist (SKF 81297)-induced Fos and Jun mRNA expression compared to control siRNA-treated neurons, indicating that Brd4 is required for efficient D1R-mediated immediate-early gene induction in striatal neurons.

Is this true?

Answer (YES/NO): NO